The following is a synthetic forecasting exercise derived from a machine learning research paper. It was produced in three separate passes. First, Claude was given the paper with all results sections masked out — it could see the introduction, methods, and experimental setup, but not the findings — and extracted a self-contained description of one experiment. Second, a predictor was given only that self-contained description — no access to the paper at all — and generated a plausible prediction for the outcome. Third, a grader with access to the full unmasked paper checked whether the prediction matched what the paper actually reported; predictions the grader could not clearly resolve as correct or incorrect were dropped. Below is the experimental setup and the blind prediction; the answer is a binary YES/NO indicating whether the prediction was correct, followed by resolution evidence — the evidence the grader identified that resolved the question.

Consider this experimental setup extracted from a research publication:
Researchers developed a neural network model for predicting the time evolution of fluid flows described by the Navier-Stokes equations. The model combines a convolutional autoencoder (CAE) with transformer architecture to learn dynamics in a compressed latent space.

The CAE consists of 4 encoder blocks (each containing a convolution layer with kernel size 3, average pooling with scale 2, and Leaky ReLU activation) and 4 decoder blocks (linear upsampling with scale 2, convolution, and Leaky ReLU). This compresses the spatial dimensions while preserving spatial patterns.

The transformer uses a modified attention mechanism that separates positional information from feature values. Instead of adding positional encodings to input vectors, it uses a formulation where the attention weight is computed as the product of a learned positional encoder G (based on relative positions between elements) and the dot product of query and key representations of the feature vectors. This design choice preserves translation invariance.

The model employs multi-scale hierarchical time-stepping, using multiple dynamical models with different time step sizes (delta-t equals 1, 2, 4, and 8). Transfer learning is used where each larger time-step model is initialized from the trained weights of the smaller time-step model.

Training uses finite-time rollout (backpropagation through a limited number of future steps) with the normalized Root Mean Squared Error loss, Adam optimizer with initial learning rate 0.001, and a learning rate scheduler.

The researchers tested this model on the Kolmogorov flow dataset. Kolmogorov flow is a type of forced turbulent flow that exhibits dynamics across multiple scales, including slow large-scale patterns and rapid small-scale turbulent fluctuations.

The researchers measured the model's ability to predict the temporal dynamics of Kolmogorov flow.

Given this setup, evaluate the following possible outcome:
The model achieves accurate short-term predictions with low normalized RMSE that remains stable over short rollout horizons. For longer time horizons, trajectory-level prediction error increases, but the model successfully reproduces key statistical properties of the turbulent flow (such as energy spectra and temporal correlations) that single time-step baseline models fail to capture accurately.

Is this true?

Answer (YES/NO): NO